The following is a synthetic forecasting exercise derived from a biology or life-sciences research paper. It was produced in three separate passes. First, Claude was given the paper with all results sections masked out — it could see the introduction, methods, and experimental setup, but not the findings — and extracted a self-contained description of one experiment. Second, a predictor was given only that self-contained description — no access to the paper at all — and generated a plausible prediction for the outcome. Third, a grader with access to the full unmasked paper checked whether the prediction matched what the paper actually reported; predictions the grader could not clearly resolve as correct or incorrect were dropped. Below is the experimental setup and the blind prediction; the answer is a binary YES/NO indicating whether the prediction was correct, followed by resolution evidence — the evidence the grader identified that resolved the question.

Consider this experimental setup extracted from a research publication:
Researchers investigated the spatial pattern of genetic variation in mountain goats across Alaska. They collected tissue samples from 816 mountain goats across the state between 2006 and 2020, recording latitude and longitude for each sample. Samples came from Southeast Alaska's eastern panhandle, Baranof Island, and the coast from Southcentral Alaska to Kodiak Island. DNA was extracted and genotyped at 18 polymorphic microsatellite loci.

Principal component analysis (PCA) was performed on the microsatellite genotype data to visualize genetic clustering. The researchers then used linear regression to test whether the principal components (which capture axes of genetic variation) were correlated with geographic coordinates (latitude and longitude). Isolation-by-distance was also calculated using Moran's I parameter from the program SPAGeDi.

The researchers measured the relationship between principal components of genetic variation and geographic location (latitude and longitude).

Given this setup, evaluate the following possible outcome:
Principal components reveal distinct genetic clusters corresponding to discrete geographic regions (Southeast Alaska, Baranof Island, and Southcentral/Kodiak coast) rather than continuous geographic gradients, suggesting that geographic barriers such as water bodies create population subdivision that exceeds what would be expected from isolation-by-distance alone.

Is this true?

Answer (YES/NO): NO